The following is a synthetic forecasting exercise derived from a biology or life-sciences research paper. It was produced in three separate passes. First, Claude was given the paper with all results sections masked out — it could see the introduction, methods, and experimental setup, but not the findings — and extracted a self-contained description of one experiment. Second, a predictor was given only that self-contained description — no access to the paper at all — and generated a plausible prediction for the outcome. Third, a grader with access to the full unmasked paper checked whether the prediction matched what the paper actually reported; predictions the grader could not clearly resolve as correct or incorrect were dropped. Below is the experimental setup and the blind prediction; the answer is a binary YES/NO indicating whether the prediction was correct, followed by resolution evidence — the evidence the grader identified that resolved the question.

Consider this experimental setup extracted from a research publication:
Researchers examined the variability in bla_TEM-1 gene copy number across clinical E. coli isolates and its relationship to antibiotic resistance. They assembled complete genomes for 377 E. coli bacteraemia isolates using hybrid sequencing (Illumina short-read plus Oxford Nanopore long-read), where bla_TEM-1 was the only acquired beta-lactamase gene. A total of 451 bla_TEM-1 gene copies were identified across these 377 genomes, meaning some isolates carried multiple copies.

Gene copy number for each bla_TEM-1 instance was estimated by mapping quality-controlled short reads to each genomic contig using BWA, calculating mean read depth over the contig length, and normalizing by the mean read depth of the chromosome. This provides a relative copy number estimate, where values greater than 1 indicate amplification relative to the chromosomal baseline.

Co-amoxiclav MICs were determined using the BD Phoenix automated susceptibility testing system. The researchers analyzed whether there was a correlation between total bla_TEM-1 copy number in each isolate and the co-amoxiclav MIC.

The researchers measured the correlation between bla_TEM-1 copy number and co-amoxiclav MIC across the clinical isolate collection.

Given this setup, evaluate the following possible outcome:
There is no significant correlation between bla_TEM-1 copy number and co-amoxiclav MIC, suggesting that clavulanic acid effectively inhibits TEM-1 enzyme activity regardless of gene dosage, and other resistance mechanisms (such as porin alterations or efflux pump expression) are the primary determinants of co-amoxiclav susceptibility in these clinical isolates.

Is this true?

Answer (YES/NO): NO